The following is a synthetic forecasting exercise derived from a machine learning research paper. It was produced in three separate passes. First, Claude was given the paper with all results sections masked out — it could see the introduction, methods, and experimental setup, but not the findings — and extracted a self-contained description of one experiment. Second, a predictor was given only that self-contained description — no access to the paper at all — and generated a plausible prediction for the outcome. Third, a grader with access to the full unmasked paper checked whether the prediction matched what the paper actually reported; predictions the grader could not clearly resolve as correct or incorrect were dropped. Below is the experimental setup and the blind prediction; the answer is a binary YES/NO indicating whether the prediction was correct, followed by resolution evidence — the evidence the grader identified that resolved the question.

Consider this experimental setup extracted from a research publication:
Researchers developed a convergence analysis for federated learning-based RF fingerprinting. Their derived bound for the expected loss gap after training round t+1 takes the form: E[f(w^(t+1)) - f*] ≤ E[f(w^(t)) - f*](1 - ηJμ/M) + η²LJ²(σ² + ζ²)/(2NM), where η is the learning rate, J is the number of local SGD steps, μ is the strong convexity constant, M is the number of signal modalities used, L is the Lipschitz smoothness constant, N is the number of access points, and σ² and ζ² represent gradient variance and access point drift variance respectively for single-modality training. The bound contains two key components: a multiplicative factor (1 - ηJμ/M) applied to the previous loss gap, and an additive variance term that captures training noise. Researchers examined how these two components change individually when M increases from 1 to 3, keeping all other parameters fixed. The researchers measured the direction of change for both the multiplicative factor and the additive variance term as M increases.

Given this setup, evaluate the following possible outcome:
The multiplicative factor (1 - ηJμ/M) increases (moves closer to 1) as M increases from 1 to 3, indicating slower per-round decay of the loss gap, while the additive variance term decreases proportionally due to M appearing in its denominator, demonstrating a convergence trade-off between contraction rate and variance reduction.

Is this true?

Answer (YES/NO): NO